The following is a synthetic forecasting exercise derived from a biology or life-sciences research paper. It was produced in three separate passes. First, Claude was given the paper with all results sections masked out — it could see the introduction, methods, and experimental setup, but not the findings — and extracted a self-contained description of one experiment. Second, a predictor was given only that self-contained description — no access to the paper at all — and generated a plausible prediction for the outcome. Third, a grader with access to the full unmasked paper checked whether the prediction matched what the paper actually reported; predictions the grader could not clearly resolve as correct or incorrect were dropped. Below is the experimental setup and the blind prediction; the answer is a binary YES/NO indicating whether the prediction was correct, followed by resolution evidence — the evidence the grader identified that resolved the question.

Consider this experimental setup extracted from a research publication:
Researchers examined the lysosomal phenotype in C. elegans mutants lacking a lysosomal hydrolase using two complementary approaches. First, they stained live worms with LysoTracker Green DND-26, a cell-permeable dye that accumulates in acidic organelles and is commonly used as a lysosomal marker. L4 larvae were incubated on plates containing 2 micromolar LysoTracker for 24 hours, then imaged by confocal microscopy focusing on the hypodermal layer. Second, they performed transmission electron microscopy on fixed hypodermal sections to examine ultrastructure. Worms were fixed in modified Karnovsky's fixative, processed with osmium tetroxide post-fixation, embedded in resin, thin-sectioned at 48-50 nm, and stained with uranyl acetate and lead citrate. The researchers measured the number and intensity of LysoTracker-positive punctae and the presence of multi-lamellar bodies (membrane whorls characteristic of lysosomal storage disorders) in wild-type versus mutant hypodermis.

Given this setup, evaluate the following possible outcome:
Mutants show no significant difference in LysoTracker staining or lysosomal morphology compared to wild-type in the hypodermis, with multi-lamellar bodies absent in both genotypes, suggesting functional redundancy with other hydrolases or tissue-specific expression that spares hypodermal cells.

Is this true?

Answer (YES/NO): NO